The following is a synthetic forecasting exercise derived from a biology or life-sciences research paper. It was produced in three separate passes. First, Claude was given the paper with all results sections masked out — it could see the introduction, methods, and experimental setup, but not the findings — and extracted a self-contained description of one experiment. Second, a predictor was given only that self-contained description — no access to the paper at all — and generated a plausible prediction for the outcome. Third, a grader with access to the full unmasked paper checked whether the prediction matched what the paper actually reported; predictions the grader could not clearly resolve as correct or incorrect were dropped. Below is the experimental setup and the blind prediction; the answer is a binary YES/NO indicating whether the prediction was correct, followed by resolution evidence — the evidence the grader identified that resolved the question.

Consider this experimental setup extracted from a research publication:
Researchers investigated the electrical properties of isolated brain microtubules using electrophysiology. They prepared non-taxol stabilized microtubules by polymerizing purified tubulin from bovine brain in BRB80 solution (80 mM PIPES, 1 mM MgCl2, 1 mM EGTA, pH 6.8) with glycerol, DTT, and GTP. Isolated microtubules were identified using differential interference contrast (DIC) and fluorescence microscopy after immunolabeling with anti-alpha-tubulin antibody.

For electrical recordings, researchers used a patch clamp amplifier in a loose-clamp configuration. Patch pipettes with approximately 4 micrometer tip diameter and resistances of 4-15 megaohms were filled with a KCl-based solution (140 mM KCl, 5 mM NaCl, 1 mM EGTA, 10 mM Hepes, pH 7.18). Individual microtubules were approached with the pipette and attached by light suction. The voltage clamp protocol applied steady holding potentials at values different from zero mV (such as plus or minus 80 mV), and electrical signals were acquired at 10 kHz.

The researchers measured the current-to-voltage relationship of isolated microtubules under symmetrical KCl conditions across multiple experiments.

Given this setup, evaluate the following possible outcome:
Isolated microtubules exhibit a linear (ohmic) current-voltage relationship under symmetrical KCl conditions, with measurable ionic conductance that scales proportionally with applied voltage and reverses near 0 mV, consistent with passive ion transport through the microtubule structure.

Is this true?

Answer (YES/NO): YES